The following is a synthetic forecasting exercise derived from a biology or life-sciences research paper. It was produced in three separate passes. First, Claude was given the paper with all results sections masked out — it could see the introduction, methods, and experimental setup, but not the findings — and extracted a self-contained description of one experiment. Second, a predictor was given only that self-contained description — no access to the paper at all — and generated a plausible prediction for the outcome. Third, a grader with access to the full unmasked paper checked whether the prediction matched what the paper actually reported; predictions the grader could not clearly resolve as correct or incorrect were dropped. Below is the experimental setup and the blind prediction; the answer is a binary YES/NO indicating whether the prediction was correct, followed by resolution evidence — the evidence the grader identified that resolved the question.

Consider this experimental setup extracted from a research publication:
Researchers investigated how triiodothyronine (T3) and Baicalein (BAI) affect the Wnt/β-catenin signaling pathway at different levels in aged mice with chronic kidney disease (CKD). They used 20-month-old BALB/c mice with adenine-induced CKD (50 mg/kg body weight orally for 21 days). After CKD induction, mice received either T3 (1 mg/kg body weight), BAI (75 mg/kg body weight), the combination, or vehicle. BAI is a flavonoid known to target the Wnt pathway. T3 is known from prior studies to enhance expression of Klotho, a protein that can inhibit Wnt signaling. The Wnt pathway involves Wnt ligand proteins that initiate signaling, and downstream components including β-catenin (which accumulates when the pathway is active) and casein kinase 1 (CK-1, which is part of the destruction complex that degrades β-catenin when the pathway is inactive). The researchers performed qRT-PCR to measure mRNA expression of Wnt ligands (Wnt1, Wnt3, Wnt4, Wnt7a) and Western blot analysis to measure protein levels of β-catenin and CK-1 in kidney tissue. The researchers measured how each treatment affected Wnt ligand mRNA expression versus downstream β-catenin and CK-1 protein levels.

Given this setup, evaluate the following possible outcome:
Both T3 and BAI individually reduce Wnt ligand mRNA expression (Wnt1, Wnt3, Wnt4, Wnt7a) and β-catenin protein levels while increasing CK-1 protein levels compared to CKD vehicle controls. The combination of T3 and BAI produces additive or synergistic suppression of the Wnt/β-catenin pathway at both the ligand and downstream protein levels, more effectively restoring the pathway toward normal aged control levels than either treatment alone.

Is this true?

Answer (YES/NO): NO